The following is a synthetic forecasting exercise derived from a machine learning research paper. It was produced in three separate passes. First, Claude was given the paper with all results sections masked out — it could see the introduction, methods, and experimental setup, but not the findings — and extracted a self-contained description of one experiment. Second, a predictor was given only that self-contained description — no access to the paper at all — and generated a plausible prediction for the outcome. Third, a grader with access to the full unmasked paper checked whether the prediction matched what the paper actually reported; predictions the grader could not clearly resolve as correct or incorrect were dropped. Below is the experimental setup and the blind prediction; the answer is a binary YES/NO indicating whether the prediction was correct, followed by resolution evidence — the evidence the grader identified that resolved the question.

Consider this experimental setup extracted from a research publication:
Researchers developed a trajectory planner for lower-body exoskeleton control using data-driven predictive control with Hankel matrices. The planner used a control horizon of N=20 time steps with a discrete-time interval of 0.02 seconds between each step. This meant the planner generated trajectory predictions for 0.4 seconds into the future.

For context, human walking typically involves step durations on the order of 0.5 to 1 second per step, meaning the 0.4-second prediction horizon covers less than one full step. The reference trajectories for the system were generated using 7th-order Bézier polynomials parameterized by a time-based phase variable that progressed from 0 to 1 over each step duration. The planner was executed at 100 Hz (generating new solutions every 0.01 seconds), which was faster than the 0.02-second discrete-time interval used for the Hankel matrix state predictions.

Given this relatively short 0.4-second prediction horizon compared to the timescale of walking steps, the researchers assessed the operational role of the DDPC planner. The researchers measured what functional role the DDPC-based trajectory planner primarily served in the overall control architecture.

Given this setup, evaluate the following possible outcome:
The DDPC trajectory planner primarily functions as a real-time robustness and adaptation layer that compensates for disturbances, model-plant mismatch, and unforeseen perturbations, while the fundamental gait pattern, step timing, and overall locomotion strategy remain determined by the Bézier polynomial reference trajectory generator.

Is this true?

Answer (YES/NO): YES